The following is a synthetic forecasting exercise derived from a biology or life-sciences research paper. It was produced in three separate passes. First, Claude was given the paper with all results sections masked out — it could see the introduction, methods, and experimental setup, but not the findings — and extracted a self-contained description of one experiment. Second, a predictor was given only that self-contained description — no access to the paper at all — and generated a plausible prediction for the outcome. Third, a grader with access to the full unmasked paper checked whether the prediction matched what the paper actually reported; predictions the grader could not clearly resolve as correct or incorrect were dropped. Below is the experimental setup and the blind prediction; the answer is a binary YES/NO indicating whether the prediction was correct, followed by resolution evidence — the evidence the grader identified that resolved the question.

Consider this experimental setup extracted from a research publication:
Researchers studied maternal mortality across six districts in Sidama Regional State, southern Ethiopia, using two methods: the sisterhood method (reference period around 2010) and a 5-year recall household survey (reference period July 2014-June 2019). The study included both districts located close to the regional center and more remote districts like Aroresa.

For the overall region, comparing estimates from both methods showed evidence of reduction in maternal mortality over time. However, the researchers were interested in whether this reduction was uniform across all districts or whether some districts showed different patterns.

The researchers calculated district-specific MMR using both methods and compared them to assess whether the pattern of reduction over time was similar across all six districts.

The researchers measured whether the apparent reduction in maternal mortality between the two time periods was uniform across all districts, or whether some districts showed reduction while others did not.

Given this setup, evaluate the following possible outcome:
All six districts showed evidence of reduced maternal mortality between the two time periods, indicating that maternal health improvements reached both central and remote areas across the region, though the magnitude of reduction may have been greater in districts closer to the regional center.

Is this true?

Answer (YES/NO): NO